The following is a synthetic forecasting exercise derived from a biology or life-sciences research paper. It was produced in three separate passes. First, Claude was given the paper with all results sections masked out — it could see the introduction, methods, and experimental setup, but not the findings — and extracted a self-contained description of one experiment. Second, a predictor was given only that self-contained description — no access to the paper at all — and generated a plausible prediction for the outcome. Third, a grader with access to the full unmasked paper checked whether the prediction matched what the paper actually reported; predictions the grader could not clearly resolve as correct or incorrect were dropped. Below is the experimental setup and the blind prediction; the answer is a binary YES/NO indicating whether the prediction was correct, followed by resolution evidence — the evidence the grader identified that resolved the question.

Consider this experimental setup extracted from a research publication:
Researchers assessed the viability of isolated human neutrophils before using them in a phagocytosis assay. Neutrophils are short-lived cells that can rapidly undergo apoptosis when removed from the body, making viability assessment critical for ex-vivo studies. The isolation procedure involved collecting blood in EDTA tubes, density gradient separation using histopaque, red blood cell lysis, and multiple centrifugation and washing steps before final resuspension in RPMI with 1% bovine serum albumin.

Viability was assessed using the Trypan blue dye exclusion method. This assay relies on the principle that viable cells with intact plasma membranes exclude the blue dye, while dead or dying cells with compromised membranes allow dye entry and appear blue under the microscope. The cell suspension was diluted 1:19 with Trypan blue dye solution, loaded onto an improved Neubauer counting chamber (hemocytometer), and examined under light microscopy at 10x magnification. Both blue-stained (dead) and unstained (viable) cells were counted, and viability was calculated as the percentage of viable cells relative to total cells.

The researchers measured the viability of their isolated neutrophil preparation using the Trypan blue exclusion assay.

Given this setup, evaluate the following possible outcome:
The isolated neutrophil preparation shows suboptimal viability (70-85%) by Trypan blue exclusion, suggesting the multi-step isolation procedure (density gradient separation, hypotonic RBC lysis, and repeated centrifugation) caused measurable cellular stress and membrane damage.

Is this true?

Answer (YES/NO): NO